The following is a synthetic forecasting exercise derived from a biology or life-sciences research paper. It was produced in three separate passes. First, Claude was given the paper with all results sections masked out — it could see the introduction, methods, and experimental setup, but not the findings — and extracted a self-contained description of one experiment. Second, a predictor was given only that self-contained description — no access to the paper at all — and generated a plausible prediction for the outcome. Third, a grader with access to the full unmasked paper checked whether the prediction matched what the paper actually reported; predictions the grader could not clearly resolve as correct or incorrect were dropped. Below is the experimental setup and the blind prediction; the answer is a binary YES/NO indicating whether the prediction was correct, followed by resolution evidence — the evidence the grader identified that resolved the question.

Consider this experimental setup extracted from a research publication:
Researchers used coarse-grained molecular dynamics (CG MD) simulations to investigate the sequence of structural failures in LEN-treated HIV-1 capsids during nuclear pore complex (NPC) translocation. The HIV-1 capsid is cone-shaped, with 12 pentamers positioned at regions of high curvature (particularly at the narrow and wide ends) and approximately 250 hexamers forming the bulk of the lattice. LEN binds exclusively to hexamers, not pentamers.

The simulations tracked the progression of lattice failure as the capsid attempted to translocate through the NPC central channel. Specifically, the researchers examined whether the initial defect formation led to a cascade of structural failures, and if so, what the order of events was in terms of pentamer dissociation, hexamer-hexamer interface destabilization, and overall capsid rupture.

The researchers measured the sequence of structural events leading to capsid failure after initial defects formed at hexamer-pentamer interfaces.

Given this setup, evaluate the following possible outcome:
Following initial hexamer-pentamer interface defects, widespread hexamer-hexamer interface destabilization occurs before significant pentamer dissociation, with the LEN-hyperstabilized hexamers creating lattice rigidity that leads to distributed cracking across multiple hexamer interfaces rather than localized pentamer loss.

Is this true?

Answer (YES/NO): NO